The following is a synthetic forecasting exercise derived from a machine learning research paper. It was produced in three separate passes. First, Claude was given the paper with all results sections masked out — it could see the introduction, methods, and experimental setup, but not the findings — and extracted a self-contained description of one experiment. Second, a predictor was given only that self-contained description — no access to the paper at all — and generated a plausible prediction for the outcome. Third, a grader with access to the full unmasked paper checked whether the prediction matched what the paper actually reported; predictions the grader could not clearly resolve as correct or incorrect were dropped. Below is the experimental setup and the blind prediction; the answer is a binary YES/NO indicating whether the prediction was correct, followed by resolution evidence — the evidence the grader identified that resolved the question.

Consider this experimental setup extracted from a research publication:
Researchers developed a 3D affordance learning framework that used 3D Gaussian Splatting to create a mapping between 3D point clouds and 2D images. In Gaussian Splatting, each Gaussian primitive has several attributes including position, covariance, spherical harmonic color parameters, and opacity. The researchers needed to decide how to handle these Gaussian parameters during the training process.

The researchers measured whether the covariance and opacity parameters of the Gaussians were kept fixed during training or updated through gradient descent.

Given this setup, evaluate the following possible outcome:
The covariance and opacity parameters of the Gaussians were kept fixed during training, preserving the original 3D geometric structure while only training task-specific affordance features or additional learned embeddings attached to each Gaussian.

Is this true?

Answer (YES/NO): YES